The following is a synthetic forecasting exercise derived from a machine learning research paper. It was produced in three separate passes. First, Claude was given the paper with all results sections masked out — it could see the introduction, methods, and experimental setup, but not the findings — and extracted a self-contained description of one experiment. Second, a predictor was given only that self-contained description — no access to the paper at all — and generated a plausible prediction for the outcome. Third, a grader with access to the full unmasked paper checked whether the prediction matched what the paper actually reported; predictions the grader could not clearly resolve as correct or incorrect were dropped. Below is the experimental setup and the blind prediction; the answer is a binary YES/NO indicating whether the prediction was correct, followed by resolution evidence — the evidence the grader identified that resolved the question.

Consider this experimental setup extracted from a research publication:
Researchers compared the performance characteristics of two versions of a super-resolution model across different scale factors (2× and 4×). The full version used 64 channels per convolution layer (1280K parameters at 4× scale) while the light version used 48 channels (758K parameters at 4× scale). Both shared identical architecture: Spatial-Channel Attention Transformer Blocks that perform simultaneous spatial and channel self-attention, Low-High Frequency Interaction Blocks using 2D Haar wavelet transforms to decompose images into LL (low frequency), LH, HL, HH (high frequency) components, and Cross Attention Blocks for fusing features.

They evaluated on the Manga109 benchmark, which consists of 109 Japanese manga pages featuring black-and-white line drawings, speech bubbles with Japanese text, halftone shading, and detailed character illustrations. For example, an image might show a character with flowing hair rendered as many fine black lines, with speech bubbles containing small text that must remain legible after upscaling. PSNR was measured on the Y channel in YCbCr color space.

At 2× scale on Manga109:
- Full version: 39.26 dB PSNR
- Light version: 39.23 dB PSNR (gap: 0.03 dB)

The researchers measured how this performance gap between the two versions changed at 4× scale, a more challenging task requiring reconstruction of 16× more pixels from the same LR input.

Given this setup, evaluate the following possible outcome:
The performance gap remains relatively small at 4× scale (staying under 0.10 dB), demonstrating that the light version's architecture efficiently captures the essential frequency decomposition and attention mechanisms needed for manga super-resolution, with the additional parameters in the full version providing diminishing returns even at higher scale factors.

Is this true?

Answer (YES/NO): YES